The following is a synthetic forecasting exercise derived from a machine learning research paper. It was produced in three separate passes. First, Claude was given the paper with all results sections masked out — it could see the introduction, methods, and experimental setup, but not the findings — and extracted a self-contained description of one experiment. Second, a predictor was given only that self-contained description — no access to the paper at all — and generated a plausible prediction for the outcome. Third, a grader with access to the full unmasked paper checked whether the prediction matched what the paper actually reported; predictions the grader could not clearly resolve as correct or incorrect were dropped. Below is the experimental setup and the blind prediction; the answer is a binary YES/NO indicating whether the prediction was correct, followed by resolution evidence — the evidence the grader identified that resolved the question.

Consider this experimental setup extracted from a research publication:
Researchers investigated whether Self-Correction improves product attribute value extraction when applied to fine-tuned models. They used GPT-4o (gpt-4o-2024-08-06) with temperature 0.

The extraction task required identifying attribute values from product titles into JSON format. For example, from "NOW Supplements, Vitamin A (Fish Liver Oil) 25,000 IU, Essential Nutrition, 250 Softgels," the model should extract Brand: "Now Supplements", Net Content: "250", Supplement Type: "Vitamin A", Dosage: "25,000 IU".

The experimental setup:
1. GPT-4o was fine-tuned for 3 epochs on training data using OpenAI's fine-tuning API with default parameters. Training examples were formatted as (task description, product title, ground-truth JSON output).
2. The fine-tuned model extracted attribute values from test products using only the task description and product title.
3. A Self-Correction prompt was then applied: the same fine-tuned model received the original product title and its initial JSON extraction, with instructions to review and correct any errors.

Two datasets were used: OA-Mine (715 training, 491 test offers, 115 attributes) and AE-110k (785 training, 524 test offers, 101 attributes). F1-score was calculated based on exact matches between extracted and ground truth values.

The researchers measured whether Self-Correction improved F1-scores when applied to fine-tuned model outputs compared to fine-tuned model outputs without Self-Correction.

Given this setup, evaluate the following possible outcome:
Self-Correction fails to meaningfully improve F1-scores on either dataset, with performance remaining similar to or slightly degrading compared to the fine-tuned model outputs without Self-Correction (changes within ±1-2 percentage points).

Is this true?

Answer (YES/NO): YES